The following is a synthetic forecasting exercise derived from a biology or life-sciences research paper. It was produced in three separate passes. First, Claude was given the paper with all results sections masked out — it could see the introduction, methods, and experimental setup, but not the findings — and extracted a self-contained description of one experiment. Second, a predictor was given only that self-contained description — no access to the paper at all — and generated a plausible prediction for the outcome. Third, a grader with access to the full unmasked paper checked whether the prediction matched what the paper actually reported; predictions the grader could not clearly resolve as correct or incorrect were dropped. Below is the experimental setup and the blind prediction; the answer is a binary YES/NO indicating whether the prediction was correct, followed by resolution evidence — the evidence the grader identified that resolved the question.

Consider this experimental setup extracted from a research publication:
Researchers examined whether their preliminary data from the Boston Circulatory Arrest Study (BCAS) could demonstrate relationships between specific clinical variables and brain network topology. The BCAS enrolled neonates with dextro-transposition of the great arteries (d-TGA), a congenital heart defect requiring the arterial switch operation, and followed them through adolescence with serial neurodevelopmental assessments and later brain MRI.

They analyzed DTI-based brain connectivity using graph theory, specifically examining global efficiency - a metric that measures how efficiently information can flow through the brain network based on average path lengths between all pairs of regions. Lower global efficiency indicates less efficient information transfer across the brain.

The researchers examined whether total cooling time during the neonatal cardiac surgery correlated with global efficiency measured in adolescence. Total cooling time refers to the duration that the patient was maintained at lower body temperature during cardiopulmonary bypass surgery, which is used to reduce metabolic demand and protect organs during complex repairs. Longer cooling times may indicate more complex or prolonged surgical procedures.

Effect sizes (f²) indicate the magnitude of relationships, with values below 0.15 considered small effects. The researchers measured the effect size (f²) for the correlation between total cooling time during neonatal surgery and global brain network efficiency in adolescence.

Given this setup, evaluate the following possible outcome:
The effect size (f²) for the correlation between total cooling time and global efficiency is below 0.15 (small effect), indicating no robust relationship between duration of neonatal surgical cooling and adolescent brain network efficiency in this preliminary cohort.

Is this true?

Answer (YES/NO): NO